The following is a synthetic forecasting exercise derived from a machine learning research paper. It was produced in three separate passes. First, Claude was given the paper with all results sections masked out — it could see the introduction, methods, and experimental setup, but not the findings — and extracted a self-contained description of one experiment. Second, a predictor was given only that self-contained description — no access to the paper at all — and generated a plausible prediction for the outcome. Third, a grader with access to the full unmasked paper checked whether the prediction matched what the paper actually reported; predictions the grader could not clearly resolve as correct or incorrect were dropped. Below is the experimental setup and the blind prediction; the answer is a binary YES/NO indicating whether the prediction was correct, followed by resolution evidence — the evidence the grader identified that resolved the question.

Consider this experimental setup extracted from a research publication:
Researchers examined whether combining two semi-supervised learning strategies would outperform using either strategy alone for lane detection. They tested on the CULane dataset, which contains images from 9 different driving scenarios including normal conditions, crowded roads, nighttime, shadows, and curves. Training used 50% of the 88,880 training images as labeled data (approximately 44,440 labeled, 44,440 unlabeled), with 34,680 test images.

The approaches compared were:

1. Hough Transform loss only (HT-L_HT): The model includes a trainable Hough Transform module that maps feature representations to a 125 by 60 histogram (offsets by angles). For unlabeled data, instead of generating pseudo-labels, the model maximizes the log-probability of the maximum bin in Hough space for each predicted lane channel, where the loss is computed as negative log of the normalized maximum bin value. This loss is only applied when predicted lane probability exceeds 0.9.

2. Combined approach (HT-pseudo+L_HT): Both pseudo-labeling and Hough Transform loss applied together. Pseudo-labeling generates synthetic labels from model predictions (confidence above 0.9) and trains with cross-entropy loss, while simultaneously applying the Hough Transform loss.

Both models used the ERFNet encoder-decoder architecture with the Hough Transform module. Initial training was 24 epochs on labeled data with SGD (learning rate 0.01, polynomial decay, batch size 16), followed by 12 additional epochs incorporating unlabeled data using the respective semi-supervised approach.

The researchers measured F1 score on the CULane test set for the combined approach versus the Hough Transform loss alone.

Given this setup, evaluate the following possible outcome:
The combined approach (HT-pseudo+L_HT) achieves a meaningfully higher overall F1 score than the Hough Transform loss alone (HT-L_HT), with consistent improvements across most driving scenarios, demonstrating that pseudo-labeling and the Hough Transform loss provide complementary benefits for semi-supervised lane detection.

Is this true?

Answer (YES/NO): NO